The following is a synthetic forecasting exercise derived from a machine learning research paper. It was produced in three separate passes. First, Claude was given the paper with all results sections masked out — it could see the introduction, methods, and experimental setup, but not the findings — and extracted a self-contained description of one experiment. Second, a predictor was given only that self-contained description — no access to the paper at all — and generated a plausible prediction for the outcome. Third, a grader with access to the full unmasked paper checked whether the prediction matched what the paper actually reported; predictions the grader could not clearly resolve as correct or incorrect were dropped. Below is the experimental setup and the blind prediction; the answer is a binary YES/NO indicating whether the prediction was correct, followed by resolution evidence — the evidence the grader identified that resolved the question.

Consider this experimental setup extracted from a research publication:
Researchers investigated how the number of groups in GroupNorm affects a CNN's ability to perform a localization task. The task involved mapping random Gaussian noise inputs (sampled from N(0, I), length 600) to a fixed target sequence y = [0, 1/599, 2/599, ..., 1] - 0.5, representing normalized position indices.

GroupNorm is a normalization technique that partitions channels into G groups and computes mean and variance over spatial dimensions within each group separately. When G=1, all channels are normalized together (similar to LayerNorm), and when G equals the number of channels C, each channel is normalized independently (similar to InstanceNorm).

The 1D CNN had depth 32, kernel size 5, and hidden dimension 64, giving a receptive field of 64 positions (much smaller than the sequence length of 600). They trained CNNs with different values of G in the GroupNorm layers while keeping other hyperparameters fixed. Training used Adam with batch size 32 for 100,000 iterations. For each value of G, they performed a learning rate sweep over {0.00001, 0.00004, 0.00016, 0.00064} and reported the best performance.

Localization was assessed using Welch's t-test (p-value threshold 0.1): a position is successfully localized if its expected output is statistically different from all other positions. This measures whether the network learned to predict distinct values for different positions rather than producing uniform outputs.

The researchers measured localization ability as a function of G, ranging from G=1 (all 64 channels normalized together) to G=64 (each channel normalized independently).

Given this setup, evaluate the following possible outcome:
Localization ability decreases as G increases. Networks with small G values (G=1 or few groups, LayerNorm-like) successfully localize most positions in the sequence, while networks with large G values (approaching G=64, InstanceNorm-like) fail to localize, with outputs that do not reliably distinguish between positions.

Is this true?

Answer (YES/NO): NO